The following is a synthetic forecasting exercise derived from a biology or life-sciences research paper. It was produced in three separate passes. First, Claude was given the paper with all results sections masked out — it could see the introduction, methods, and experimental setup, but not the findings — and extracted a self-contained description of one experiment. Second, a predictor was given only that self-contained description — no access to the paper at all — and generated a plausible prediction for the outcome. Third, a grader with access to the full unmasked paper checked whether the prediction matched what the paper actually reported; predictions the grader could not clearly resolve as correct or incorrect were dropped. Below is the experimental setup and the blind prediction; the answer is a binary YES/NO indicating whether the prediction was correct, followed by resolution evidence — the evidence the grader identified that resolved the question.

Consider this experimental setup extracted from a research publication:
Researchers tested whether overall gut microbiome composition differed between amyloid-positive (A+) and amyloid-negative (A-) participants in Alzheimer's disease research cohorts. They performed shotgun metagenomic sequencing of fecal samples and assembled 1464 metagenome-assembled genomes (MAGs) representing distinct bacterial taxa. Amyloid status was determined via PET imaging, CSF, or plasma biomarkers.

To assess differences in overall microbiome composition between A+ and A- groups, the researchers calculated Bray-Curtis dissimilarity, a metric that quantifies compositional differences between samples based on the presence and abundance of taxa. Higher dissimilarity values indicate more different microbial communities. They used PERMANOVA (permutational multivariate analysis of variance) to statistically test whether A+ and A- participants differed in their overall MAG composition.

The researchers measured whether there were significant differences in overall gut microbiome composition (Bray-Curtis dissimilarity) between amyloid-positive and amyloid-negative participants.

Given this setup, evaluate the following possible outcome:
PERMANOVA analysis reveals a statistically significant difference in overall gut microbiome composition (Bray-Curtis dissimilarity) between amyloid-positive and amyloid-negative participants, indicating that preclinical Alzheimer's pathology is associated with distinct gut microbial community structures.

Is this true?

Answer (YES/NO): NO